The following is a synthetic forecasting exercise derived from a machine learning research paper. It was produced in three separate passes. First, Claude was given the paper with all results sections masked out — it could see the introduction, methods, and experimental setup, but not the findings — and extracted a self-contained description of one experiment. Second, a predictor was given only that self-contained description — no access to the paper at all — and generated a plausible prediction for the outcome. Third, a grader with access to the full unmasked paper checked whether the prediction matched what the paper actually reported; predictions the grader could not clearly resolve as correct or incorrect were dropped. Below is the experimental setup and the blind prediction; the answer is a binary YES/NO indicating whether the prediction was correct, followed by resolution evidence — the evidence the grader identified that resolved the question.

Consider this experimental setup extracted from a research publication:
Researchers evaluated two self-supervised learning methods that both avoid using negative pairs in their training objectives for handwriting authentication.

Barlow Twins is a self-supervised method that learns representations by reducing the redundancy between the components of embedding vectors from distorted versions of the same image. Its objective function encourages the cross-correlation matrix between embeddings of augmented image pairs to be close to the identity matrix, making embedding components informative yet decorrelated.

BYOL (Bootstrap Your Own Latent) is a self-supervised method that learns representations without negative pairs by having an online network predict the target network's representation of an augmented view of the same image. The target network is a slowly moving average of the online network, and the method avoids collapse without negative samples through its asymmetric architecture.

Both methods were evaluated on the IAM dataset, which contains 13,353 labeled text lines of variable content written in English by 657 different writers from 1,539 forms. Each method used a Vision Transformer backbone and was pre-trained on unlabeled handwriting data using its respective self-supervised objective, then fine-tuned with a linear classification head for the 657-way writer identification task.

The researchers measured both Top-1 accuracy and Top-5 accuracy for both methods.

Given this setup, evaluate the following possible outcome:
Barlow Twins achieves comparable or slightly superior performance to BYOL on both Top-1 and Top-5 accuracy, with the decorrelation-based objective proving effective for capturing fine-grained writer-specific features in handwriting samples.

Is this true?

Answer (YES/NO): NO